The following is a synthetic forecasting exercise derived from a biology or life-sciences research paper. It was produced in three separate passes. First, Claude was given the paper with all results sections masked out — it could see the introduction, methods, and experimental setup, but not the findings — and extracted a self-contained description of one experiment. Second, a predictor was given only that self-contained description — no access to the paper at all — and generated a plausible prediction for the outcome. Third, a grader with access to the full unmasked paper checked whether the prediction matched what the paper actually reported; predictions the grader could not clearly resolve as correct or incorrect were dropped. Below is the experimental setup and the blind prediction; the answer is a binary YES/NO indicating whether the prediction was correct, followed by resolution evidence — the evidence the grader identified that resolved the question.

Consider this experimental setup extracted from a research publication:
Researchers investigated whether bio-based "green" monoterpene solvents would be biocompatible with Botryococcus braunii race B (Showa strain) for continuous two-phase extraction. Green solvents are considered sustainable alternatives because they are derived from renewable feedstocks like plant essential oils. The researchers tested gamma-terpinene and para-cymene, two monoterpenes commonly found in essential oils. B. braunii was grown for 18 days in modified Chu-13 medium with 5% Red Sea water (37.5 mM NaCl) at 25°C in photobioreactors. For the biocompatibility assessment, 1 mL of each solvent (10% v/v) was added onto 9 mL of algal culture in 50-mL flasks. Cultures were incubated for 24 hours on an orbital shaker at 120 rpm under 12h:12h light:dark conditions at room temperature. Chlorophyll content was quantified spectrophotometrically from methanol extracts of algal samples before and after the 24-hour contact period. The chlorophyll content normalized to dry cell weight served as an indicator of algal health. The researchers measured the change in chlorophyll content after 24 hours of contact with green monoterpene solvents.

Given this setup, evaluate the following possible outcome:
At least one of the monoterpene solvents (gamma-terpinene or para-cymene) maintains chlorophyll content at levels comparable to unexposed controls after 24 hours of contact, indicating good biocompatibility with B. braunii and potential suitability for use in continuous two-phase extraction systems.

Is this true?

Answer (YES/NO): NO